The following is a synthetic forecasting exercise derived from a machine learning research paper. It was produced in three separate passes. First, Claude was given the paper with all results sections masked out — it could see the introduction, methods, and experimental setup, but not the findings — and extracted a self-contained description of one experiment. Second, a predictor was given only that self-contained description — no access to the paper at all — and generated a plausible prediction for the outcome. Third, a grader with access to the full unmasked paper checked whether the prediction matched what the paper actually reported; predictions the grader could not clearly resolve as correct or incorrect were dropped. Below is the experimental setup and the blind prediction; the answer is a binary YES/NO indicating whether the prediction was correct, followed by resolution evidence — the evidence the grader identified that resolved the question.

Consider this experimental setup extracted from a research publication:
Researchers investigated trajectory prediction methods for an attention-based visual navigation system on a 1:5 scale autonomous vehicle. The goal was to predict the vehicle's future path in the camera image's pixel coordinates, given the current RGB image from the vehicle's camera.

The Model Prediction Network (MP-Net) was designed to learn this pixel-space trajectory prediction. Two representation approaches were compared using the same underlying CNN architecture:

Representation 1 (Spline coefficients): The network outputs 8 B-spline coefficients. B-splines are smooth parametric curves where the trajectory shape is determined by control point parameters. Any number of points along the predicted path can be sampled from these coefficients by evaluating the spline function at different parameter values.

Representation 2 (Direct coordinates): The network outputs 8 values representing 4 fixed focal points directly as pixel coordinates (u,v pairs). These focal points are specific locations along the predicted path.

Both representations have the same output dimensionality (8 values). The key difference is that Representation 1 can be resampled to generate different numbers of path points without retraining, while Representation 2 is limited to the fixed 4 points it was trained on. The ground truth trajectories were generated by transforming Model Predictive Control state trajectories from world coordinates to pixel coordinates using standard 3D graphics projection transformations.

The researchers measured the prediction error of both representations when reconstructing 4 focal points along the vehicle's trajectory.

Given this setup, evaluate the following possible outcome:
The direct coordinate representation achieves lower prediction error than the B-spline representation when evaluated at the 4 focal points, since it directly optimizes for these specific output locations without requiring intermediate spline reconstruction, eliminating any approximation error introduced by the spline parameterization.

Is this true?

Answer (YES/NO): NO